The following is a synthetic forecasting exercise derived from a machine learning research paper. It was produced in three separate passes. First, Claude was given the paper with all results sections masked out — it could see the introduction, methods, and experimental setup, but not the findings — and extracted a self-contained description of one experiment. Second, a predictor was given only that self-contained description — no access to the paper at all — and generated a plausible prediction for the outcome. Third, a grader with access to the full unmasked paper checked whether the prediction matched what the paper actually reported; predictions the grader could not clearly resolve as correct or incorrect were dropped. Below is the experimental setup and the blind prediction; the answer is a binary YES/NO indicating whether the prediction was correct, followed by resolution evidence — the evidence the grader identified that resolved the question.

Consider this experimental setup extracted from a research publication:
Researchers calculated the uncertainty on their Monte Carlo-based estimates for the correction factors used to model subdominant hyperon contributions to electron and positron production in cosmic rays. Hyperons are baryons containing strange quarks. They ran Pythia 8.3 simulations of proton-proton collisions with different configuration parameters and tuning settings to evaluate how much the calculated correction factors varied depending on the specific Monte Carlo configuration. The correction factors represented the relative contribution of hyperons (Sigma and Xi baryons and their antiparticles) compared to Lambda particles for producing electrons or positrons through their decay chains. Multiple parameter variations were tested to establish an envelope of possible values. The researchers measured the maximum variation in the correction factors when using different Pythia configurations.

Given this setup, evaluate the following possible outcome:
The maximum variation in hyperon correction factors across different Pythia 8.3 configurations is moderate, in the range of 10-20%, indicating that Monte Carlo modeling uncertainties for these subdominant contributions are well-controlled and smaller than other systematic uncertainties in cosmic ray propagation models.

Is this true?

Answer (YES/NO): NO